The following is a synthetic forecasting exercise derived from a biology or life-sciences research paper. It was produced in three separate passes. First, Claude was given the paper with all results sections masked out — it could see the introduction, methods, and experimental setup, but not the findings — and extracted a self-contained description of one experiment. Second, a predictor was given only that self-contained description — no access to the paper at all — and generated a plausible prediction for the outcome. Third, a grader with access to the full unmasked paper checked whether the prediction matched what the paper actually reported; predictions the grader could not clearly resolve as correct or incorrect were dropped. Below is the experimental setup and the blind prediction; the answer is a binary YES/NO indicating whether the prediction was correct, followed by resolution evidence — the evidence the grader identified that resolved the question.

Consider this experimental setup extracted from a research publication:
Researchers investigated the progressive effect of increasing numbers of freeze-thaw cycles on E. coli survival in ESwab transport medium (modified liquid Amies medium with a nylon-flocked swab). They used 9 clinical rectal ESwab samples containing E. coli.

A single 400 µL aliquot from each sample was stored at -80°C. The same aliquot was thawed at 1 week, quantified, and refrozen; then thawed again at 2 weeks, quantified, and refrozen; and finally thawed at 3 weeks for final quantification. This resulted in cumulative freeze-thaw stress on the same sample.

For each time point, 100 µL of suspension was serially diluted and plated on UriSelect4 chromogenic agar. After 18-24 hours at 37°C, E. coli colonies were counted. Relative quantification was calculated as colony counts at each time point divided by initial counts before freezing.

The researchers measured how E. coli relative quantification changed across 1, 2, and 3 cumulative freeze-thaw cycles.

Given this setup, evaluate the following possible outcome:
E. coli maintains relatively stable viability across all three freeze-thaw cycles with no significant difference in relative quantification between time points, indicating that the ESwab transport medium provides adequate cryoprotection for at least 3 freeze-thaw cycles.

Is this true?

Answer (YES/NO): NO